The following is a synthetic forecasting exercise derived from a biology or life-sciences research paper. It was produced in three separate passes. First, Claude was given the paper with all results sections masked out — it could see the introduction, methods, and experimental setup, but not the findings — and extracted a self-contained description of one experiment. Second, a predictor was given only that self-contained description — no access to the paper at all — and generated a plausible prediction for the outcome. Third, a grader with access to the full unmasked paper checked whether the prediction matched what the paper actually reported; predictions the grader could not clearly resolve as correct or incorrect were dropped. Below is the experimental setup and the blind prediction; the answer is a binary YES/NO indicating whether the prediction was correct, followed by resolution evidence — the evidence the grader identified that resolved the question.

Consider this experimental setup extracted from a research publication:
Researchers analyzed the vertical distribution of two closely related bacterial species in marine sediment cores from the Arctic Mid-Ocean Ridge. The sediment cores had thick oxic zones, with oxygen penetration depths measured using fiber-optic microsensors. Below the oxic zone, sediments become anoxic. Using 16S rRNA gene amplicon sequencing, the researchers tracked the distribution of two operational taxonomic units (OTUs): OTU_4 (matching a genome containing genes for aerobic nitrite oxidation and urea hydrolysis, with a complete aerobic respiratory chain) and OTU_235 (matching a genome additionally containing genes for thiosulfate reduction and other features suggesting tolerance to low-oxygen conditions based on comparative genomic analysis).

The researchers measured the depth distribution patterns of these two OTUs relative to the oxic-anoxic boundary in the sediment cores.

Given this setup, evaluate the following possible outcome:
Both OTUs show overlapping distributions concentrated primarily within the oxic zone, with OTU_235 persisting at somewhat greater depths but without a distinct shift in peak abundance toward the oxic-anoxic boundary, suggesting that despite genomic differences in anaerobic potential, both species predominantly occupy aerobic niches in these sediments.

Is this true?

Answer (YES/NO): NO